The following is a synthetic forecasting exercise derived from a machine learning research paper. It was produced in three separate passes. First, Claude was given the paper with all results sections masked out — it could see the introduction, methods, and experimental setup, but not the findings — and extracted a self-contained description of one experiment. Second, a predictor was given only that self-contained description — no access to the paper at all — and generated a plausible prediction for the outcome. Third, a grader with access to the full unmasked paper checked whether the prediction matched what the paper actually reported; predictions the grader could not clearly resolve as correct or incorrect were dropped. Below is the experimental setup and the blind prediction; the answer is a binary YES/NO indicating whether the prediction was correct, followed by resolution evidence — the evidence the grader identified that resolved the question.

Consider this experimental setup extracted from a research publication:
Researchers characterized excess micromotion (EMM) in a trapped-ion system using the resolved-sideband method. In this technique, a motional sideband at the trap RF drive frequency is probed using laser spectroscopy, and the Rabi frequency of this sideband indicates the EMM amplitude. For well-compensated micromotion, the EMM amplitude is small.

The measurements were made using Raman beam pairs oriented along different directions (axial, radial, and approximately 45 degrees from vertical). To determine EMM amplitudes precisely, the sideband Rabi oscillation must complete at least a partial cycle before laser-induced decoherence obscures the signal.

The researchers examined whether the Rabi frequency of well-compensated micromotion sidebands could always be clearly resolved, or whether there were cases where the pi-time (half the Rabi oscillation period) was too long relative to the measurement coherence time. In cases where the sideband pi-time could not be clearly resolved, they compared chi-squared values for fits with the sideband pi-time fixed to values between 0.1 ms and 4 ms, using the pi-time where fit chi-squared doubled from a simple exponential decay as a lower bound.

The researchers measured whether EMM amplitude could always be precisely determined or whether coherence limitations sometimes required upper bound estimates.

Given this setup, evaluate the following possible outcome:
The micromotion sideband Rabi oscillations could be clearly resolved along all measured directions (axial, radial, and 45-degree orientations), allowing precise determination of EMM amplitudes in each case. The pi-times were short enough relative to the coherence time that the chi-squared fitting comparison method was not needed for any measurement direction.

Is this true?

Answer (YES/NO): NO